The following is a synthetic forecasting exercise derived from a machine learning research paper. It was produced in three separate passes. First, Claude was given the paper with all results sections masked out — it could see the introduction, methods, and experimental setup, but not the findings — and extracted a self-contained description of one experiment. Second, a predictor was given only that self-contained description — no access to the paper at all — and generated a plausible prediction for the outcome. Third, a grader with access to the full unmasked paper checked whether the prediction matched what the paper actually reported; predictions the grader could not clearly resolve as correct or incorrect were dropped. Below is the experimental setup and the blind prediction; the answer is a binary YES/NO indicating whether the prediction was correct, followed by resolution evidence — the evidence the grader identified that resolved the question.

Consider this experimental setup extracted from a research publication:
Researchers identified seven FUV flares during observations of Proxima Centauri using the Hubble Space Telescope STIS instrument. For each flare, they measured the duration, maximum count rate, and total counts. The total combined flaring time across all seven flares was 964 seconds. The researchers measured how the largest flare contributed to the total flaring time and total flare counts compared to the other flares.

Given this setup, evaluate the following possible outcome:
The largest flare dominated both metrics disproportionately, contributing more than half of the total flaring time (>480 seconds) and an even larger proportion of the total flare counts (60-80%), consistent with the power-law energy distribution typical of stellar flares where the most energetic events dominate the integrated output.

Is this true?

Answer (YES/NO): YES